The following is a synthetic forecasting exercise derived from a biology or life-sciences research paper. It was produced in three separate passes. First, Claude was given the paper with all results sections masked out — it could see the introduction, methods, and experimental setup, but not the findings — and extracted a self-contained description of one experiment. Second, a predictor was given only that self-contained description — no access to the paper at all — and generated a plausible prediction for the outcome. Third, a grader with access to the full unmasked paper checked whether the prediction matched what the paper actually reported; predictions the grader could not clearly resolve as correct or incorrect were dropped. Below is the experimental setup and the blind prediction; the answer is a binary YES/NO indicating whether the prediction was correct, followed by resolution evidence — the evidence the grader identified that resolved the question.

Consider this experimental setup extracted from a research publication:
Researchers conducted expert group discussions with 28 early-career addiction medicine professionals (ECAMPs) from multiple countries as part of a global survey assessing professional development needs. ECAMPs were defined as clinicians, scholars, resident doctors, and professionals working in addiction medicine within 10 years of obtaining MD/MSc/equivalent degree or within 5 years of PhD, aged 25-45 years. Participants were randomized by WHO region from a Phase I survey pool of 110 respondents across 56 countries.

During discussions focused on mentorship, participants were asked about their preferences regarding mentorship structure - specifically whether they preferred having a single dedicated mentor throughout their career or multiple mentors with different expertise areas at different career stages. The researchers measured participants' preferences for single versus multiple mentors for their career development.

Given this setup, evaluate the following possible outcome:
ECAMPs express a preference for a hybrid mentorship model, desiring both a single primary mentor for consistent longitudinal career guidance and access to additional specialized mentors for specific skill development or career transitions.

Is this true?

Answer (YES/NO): NO